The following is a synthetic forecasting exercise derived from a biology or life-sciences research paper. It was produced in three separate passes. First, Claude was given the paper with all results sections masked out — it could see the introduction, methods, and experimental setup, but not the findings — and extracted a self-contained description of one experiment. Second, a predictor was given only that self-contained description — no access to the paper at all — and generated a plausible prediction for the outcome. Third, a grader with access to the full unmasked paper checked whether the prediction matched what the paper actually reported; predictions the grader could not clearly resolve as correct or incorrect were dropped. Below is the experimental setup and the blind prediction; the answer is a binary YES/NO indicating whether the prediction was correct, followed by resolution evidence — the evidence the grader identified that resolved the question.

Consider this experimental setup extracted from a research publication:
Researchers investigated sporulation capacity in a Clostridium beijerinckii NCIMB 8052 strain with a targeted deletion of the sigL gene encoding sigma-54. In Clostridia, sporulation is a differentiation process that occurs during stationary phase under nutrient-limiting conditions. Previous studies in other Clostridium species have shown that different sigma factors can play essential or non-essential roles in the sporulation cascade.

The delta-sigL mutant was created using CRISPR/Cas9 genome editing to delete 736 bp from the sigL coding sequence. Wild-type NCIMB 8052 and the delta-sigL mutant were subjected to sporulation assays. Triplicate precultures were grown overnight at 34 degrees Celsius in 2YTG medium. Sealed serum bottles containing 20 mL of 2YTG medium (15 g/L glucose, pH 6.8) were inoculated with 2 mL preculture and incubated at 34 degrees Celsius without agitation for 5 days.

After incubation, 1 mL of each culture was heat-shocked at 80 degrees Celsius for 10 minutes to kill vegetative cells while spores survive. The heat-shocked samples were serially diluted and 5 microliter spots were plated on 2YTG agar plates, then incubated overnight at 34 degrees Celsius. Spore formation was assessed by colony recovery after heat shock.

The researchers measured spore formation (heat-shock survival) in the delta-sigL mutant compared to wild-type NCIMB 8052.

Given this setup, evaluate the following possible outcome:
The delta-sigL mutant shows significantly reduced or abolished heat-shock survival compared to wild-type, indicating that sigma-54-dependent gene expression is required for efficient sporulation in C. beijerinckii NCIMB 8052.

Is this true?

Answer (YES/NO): NO